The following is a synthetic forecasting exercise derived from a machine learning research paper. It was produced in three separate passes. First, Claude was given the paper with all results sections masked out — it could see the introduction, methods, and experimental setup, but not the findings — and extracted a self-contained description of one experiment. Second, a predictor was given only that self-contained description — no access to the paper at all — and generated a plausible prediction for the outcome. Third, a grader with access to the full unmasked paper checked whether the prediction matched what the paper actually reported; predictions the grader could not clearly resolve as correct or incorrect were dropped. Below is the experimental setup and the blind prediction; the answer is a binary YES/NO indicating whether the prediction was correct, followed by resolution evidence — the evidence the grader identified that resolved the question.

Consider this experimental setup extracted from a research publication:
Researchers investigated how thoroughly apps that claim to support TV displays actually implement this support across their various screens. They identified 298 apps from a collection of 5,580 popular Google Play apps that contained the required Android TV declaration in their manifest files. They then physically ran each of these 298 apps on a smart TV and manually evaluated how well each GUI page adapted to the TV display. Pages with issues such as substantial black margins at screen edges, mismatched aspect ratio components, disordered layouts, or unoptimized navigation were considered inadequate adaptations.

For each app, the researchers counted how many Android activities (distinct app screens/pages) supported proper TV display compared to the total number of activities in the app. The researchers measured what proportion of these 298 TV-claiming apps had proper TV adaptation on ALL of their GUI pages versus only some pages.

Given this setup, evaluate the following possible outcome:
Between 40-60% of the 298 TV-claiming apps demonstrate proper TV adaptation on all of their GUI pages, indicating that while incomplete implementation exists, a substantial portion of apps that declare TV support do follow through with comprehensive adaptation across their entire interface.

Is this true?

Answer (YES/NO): NO